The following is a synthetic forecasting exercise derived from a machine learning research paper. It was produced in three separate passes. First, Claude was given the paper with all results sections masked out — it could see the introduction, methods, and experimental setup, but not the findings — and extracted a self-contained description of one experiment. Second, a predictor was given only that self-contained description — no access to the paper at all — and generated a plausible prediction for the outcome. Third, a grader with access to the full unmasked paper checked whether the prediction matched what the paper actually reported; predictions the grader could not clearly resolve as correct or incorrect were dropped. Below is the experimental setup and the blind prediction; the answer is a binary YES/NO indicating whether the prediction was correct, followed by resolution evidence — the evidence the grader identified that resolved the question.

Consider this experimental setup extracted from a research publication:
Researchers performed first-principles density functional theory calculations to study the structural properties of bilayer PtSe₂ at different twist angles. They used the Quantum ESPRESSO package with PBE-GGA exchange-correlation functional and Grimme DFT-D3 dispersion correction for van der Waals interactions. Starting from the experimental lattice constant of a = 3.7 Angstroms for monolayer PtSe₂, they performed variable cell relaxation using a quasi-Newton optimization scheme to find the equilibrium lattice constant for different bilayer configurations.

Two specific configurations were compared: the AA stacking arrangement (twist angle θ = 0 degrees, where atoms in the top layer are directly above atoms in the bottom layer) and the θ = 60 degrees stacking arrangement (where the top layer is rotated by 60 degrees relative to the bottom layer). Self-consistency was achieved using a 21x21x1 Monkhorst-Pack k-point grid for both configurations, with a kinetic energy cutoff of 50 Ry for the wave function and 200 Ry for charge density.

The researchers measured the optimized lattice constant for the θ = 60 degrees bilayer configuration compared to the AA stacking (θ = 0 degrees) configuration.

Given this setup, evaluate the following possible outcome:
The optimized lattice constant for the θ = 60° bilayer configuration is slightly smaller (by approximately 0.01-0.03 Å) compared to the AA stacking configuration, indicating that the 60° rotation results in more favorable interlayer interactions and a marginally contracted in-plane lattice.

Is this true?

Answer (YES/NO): YES